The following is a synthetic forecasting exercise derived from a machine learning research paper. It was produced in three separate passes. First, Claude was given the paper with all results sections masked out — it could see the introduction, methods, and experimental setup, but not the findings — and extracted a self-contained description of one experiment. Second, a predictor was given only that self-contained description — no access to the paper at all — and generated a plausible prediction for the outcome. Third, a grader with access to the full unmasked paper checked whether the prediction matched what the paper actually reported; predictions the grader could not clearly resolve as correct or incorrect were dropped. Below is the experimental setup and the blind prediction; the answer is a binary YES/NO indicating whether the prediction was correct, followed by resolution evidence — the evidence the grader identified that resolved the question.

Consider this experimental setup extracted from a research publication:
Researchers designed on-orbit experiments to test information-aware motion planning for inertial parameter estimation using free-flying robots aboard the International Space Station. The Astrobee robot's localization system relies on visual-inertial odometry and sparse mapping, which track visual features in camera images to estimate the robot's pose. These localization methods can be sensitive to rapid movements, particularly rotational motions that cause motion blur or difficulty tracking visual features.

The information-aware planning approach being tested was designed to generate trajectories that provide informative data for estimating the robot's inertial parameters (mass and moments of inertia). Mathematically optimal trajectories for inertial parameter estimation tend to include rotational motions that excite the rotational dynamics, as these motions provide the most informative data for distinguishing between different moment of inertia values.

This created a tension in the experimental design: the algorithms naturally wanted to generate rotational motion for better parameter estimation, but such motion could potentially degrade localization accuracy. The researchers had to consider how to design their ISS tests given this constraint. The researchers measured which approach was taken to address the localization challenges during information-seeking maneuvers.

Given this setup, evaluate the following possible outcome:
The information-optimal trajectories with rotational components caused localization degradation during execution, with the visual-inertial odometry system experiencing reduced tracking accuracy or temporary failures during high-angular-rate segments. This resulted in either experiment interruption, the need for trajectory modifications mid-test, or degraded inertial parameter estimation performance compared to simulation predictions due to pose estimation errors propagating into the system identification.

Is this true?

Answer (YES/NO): NO